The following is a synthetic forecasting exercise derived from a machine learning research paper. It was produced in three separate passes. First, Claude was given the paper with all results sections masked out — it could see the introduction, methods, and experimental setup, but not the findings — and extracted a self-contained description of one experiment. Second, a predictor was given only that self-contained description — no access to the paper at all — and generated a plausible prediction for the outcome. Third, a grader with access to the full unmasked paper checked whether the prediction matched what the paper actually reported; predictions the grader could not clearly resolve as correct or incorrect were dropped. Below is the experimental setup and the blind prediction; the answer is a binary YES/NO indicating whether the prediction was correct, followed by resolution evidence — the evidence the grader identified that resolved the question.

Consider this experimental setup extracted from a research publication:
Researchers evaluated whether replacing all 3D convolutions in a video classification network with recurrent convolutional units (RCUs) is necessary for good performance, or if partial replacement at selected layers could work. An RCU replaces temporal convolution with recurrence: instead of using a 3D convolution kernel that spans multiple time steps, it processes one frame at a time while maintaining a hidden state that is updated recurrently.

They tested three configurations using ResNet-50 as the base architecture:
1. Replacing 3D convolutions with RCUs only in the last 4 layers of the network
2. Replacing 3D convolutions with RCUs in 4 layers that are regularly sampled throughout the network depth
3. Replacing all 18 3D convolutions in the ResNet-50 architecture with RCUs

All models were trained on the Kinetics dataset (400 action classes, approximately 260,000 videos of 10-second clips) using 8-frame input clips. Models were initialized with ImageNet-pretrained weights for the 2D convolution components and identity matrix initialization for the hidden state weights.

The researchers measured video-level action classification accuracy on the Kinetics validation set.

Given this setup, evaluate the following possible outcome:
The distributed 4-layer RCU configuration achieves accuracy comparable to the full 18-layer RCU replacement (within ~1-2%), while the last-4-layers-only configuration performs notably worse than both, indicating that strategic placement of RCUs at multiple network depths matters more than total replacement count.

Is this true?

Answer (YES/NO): NO